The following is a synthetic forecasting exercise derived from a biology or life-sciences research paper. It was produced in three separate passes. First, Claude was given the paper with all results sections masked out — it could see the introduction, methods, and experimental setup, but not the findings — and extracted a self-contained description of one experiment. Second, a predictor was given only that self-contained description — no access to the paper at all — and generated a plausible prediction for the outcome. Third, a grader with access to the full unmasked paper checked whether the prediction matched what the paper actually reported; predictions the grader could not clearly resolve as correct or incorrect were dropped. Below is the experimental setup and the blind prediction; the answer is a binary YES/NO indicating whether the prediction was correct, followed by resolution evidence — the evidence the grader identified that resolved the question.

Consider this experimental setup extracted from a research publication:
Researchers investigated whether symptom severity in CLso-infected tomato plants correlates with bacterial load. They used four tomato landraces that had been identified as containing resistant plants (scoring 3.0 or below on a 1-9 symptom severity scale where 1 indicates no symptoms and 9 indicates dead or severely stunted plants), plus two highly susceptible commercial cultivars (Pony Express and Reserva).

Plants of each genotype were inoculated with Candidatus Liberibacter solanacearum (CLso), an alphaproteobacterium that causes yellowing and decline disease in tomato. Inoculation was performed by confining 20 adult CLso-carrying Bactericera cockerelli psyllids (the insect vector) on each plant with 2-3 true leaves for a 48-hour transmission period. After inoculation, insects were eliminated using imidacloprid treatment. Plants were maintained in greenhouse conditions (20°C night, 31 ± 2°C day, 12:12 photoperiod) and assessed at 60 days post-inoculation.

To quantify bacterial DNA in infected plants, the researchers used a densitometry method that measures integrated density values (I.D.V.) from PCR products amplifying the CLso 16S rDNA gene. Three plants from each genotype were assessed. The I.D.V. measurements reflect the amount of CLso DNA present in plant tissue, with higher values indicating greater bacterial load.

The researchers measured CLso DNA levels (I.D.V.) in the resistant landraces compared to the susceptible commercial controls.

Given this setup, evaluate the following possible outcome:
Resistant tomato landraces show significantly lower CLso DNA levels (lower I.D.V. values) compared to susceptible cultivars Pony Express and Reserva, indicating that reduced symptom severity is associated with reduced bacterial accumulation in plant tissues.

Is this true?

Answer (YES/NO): YES